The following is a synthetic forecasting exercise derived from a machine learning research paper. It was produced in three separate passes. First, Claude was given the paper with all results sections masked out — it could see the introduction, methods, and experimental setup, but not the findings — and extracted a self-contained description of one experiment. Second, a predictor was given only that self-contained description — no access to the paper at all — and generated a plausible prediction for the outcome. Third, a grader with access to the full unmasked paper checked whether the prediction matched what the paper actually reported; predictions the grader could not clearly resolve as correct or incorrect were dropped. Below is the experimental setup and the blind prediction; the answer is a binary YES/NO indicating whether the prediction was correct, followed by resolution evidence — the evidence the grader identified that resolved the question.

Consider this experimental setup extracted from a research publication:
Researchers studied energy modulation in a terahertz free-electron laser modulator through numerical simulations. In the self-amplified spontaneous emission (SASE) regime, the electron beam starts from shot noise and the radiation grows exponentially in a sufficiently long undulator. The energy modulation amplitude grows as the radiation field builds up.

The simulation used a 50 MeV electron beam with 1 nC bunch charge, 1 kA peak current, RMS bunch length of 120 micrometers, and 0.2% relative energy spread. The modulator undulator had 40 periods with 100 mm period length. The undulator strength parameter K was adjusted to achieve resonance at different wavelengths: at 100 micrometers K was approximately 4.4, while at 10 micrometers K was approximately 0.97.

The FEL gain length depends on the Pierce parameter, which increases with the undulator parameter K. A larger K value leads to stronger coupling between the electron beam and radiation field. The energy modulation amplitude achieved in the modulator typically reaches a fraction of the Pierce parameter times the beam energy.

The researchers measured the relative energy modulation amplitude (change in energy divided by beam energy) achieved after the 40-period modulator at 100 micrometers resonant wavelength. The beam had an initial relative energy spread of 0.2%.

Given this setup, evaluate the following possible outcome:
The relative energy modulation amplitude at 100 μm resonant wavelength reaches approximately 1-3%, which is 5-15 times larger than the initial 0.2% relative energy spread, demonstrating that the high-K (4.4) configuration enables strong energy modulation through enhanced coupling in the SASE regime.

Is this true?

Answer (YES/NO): NO